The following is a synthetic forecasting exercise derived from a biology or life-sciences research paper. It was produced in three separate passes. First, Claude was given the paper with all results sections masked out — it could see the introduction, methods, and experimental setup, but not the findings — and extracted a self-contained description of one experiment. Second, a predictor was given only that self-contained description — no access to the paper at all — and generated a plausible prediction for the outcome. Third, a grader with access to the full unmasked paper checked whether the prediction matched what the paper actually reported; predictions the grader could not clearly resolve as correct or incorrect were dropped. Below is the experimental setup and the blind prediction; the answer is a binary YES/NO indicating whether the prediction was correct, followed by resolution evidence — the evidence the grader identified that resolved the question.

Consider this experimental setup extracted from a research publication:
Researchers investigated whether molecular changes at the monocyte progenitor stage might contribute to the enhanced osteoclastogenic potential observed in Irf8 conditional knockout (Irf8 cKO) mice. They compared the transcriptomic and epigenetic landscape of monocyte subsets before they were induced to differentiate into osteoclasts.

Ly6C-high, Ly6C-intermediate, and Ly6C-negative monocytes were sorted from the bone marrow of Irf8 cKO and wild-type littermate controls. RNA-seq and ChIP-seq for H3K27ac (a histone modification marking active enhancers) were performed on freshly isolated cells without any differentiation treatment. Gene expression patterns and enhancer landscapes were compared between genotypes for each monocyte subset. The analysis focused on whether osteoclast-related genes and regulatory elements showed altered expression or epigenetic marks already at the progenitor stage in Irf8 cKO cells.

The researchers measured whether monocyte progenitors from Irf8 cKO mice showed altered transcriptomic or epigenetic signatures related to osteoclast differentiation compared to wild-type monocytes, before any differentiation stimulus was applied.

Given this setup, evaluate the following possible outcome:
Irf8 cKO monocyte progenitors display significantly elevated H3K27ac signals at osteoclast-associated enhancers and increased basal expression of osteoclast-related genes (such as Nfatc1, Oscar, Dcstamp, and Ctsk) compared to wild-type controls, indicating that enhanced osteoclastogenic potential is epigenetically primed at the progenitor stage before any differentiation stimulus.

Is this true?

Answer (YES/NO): YES